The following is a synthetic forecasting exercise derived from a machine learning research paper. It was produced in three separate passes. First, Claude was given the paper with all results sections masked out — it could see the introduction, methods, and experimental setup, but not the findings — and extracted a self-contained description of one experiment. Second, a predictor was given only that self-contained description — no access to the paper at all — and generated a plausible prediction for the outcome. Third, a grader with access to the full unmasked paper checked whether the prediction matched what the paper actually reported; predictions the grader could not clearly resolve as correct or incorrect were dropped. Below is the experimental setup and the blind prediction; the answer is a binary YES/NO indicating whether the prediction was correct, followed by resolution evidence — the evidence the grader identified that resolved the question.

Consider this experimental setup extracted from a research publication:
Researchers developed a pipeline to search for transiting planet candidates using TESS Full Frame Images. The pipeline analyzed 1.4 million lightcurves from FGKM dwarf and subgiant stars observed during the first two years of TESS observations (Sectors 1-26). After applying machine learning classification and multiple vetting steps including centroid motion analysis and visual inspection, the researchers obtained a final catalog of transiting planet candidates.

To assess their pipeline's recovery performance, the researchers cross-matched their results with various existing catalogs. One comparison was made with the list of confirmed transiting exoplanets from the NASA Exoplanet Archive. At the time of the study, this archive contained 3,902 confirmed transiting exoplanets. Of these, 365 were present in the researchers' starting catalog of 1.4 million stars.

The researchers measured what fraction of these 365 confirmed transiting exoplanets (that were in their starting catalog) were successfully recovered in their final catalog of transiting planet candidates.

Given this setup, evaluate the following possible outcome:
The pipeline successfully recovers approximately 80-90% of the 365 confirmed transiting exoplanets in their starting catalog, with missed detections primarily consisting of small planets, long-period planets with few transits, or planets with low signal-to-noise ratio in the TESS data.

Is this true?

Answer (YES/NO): NO